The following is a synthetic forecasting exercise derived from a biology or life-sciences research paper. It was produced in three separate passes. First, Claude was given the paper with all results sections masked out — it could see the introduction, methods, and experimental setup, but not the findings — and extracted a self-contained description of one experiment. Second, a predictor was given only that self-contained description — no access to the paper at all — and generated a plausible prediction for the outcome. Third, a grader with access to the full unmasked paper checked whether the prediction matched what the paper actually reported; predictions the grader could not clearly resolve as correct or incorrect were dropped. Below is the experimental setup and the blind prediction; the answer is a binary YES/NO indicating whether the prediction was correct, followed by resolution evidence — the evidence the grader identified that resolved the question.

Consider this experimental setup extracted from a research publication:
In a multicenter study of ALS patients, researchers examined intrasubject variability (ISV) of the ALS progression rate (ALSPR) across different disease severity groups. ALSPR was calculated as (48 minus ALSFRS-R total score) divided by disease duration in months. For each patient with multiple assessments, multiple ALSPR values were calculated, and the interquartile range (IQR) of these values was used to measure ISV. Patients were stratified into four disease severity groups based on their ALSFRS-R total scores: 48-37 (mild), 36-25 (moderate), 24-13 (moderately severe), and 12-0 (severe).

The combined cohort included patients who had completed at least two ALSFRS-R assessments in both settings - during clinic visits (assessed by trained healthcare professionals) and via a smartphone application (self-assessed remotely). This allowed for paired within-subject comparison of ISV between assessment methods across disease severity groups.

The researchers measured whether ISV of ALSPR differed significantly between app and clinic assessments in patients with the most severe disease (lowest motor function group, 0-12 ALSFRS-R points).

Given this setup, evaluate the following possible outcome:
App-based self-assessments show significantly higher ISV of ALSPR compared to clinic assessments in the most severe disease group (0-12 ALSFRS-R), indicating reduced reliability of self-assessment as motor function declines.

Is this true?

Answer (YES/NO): NO